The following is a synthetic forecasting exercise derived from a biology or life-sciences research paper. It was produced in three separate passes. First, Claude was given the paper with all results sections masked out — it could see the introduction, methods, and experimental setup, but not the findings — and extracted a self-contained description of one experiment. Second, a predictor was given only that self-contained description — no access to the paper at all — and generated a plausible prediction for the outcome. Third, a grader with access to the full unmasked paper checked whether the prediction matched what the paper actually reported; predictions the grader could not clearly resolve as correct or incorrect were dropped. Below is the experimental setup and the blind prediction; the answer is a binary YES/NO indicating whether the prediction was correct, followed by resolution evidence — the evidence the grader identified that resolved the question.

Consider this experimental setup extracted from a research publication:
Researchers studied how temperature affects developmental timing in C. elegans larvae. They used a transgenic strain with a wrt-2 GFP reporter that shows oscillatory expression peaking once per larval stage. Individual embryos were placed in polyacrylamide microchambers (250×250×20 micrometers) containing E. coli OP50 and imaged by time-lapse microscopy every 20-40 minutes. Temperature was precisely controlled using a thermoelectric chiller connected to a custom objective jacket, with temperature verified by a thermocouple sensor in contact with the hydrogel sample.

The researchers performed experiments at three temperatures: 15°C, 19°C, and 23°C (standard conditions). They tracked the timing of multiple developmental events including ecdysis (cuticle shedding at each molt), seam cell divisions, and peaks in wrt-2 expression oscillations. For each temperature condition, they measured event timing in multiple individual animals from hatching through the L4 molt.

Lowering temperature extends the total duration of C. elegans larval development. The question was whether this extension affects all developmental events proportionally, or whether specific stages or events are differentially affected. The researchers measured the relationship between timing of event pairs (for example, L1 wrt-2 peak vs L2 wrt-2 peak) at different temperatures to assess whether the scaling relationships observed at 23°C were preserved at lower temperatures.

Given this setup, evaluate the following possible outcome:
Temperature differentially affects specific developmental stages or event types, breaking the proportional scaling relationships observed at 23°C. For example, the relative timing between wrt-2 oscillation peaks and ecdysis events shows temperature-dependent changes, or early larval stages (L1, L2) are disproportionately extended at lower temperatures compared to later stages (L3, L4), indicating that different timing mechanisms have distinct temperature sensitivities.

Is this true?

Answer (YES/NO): NO